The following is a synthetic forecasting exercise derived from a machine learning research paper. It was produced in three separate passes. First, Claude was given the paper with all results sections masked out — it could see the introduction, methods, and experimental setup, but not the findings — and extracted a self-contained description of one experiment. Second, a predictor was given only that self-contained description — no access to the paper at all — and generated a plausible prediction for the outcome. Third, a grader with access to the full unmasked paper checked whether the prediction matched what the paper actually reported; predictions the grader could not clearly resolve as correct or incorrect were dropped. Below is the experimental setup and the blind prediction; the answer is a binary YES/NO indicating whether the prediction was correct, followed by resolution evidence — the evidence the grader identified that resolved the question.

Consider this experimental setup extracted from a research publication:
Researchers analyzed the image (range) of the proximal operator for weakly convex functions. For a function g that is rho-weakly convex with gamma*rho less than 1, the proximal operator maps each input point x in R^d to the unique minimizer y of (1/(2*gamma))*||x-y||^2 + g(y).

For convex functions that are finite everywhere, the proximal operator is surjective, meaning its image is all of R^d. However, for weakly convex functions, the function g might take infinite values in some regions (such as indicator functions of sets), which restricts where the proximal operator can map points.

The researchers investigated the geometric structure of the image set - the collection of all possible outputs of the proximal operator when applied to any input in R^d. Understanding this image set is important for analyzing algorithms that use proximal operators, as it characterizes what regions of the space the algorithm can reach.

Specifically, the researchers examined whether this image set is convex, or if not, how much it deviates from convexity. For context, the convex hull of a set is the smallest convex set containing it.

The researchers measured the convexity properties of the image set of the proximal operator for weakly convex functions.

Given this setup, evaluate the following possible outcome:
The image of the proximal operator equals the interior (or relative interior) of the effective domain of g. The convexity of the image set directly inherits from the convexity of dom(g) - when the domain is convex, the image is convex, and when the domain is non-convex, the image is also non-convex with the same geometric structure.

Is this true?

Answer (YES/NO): NO